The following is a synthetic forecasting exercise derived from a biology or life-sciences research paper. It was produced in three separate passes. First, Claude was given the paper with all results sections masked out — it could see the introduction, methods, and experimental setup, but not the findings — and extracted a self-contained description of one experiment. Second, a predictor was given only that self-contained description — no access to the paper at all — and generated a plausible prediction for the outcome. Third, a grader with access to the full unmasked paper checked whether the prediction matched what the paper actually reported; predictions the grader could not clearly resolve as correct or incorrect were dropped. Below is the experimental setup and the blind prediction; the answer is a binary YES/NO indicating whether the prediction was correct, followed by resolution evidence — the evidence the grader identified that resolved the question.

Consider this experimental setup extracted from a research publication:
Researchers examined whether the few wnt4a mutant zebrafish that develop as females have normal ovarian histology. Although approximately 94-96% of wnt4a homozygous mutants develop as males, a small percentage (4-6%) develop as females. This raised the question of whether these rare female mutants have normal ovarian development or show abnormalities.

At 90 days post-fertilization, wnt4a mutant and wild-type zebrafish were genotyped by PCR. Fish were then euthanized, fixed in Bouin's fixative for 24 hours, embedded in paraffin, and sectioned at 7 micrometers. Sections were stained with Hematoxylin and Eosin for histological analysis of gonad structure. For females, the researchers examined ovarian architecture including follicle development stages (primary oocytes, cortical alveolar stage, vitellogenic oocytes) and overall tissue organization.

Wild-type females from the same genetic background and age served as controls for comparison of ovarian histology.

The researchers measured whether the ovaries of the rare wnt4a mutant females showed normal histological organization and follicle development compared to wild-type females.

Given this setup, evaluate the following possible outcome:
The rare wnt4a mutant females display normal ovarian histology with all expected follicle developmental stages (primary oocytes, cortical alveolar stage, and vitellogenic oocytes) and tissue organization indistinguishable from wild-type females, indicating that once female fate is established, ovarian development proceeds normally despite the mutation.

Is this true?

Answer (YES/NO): YES